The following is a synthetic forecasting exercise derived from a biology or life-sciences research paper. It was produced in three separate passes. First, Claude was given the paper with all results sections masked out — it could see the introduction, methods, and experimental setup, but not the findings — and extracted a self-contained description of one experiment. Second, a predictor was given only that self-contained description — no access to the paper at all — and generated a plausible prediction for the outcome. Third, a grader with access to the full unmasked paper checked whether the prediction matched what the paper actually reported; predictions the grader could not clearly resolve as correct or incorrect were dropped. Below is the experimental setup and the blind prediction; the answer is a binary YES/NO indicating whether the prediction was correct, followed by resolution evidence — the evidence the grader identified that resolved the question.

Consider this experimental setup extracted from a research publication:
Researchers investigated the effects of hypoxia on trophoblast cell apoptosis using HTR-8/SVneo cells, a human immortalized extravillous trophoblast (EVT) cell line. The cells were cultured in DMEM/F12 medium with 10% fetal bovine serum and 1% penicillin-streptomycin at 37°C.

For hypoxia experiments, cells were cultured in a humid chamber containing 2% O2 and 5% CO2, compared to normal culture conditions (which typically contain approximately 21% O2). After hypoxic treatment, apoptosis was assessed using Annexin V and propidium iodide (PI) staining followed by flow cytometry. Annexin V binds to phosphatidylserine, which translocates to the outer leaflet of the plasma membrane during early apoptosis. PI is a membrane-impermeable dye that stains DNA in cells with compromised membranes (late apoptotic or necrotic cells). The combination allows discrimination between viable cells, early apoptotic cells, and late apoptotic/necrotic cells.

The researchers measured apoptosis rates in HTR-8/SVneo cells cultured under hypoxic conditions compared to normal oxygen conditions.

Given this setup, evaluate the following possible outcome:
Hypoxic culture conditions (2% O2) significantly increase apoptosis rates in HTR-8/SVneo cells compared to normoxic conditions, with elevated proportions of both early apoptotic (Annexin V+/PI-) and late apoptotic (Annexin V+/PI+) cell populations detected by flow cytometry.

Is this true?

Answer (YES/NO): YES